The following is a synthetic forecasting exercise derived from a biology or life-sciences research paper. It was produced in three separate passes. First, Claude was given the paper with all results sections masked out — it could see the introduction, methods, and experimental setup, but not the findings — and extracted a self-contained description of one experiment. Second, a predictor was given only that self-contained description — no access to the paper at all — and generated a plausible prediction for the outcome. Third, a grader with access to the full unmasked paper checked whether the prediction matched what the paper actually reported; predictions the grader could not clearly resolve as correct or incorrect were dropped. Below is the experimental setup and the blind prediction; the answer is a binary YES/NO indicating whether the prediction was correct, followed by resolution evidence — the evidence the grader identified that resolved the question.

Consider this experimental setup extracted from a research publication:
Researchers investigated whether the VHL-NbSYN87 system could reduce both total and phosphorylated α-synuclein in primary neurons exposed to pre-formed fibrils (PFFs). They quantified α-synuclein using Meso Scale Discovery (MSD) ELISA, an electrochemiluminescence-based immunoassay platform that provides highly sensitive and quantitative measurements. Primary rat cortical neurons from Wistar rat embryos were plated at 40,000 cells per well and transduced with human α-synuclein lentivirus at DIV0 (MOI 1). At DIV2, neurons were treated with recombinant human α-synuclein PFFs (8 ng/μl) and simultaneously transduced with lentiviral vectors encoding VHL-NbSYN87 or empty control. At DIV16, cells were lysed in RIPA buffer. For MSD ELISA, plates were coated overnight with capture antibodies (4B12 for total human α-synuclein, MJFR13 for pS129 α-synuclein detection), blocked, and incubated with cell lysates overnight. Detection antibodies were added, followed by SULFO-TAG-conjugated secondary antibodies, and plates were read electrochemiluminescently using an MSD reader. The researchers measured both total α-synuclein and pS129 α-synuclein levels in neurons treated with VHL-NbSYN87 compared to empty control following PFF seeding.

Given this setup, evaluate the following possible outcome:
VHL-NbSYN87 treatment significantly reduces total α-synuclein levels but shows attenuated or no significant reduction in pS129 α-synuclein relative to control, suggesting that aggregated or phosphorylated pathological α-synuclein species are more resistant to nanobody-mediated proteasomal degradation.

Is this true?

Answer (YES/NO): NO